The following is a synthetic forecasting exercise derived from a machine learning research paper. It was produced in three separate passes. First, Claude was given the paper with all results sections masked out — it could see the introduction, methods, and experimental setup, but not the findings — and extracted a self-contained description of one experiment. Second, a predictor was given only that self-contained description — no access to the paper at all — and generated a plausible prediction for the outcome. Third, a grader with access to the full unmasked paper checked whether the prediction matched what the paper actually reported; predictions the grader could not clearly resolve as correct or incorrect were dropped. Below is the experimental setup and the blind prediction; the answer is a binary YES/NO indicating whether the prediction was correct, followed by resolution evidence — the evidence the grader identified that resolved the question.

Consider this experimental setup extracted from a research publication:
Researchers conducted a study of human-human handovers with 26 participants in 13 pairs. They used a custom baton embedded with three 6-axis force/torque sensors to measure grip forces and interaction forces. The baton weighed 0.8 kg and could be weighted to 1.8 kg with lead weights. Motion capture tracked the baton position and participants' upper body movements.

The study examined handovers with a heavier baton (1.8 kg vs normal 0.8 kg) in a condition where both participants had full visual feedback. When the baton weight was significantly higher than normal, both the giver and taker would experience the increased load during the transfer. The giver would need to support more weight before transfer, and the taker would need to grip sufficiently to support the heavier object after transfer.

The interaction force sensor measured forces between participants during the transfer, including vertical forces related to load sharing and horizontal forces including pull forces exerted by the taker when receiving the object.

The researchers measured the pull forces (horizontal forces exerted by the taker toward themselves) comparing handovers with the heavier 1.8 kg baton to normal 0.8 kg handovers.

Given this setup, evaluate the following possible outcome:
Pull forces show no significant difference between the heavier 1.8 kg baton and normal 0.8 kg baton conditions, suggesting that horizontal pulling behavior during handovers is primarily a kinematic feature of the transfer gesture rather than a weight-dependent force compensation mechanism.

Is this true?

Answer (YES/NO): NO